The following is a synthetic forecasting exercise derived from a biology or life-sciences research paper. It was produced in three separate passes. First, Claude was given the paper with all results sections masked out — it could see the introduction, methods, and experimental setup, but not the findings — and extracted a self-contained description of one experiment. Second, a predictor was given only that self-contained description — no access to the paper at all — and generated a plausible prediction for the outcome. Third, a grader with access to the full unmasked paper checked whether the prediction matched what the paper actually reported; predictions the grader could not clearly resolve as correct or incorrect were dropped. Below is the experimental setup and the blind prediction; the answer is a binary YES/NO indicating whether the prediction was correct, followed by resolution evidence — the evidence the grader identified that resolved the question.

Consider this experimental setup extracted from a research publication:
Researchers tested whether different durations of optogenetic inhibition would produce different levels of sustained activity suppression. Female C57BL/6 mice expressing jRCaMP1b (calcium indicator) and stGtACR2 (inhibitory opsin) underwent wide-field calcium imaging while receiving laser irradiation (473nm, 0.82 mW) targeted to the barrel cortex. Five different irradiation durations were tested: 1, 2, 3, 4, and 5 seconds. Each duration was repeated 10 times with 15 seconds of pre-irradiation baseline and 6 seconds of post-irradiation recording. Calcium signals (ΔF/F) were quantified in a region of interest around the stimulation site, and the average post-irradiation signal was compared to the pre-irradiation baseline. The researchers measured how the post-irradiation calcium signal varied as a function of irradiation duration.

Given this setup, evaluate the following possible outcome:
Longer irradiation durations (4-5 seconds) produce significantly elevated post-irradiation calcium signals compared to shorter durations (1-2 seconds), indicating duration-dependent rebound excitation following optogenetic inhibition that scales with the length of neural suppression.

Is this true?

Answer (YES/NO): NO